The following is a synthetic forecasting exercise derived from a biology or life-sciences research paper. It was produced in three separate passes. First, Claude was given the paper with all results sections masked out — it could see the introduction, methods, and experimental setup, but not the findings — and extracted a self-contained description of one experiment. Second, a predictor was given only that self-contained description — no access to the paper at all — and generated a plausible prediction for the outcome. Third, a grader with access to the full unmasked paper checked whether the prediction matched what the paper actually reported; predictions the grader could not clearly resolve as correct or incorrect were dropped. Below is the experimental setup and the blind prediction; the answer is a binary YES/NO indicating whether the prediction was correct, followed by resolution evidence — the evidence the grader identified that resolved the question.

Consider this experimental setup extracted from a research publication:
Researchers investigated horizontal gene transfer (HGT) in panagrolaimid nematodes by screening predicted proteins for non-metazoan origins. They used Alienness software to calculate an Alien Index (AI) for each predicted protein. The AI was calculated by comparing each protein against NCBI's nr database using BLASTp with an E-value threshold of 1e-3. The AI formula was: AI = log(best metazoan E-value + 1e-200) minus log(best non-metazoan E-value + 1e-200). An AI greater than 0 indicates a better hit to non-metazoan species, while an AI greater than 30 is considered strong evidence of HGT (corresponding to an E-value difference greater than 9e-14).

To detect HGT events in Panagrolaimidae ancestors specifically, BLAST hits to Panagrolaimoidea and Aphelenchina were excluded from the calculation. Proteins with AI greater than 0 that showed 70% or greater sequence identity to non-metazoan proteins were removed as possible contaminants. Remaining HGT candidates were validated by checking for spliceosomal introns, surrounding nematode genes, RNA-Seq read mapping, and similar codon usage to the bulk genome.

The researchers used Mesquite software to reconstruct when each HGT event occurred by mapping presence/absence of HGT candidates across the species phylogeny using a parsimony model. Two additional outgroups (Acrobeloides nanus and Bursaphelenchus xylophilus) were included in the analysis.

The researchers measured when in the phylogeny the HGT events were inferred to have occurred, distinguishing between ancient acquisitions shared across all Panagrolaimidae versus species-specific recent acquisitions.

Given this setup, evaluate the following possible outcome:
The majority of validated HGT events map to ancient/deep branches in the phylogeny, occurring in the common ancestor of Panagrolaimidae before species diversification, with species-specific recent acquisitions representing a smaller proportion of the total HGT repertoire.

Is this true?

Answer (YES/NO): NO